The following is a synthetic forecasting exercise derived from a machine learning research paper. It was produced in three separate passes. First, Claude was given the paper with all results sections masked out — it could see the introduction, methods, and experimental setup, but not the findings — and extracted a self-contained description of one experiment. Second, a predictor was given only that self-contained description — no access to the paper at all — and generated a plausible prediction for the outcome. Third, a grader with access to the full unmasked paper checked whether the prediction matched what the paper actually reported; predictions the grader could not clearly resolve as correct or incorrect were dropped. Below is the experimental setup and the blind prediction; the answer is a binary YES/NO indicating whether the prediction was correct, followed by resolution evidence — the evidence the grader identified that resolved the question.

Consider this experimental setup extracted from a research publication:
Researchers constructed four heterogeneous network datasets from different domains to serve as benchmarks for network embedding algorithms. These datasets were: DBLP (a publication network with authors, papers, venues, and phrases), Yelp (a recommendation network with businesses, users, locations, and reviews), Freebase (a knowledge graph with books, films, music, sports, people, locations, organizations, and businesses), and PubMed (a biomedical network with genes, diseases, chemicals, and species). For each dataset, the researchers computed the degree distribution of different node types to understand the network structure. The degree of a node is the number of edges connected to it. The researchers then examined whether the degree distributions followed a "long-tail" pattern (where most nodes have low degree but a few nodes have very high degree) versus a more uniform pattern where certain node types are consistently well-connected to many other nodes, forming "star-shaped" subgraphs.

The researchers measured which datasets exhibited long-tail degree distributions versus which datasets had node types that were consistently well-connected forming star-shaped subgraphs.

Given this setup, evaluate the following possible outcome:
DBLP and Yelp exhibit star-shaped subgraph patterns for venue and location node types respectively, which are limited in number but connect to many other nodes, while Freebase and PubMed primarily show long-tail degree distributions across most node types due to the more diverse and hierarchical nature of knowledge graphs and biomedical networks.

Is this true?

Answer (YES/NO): NO